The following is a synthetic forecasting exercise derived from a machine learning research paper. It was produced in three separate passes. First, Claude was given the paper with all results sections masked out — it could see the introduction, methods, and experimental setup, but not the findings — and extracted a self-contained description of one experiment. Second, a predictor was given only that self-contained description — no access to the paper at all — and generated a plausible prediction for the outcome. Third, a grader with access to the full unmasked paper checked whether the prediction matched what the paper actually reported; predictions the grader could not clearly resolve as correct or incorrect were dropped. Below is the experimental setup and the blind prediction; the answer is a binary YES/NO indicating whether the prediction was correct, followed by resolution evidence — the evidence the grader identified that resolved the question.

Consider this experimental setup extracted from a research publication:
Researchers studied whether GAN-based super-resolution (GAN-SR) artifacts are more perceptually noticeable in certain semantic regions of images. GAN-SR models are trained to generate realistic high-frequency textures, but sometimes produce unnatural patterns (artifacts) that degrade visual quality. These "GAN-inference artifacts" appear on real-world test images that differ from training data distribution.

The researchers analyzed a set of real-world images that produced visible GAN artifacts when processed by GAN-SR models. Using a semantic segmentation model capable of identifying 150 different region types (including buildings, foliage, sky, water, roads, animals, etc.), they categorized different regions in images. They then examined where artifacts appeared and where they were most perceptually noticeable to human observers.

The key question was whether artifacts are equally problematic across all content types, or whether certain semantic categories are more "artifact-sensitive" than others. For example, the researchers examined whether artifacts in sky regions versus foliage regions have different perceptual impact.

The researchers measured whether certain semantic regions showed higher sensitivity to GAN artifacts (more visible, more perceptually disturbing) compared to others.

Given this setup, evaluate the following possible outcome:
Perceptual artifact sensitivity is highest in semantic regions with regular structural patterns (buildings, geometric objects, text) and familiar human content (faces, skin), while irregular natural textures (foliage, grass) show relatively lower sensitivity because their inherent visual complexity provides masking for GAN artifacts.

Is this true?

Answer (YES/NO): NO